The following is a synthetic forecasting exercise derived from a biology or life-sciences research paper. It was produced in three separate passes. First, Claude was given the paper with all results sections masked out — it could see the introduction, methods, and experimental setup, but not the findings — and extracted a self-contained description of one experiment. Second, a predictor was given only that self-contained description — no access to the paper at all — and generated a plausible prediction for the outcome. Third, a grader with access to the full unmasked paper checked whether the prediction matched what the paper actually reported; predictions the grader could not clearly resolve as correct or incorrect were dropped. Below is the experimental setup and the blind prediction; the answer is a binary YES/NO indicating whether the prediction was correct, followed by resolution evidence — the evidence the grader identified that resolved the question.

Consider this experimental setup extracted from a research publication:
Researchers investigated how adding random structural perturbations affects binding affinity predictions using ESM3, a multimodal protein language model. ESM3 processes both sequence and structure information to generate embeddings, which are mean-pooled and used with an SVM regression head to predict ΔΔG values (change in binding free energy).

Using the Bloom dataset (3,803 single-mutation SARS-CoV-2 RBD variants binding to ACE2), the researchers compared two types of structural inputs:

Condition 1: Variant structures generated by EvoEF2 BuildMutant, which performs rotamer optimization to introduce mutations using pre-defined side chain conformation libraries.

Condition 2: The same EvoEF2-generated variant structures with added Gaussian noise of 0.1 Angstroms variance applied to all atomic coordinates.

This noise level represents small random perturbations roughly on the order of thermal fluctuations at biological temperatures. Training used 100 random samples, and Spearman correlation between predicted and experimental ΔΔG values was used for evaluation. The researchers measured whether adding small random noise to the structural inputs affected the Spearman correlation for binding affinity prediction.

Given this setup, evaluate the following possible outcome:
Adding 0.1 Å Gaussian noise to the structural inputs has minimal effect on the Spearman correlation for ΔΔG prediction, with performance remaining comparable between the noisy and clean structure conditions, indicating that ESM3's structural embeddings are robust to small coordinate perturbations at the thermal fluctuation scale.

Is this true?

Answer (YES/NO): NO